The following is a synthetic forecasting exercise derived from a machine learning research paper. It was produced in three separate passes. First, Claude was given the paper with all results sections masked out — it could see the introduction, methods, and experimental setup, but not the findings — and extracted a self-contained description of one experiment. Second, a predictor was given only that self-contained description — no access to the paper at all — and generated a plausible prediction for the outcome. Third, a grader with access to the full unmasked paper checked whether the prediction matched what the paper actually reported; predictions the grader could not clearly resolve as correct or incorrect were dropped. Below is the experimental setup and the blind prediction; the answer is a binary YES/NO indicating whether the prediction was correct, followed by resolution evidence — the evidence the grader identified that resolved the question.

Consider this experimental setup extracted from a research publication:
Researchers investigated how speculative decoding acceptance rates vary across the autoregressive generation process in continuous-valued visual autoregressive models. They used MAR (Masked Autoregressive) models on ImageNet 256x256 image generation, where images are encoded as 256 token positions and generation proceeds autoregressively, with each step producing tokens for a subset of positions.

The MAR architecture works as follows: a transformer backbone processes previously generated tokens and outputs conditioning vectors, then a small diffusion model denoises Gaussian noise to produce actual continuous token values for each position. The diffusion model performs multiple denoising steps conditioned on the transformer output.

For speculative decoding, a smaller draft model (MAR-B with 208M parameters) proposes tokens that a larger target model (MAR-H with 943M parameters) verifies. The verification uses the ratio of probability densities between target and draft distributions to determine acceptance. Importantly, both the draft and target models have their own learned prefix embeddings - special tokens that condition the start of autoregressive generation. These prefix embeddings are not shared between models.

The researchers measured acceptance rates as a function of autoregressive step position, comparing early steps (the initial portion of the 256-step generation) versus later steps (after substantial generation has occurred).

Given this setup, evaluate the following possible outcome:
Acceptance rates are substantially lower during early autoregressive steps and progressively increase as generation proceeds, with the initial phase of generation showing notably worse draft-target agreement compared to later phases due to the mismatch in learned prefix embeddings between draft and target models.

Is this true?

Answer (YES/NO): YES